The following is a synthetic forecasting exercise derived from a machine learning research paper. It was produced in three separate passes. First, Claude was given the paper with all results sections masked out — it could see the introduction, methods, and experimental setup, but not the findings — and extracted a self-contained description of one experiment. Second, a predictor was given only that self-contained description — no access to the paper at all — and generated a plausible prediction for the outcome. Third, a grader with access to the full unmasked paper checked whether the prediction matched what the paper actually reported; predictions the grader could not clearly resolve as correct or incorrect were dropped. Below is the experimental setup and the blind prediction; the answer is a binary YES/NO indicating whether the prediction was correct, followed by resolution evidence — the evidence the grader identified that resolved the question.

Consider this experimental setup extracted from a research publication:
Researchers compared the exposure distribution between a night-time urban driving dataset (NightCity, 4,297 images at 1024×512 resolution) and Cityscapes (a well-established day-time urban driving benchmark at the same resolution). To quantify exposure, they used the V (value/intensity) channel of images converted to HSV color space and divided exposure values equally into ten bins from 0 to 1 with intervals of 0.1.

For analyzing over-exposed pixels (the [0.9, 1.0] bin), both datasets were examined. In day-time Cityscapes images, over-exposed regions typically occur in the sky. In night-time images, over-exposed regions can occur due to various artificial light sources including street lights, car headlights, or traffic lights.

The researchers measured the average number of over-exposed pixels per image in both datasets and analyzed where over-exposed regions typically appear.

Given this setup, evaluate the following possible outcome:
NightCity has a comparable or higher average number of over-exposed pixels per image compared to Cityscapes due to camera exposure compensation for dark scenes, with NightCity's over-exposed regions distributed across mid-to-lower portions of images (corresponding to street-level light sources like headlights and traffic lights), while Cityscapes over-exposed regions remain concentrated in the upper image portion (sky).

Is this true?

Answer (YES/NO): NO